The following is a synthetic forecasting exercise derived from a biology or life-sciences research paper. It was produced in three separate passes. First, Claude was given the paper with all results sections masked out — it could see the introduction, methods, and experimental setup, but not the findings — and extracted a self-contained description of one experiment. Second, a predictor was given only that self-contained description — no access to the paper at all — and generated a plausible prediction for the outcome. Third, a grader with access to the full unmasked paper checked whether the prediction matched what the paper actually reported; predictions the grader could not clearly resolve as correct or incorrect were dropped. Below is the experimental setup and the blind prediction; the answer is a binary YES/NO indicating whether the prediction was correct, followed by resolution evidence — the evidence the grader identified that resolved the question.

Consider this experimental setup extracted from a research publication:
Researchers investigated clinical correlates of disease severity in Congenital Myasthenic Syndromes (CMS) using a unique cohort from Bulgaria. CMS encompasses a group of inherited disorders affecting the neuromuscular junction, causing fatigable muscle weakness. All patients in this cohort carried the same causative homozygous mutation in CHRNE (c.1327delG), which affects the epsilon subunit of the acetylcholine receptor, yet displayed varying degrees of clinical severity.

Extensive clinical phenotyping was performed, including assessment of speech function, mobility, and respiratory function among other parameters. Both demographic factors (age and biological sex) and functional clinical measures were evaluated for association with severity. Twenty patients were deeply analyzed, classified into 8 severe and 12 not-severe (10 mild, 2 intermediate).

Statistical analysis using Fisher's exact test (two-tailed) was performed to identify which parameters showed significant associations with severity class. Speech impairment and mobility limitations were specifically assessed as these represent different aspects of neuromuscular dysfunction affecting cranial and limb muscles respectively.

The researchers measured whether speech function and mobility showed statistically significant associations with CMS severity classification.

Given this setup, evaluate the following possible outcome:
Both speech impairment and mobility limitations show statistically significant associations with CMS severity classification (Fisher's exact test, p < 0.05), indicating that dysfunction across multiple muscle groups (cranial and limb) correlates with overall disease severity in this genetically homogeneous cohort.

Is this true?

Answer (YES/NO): NO